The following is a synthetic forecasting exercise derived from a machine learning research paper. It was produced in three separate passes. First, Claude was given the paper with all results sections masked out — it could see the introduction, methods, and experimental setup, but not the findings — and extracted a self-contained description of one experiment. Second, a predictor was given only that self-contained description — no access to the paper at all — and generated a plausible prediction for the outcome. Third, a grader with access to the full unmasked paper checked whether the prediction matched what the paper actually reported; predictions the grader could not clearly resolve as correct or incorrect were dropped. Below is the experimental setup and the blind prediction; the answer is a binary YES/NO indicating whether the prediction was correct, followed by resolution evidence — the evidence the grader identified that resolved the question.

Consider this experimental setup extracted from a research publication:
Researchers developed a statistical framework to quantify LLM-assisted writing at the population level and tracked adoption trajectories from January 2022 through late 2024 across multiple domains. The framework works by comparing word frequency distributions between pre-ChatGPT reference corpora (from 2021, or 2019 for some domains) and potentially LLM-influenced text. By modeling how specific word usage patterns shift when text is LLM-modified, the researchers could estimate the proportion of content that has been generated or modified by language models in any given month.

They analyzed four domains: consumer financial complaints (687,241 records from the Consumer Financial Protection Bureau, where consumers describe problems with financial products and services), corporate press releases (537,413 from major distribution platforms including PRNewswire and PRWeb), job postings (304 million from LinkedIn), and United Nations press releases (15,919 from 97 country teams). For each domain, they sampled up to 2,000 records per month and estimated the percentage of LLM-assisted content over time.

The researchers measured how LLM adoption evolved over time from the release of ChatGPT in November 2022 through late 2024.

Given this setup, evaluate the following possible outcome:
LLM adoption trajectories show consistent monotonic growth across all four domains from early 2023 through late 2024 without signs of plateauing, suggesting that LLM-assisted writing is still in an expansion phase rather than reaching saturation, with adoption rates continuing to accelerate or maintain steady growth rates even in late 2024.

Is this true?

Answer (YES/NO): NO